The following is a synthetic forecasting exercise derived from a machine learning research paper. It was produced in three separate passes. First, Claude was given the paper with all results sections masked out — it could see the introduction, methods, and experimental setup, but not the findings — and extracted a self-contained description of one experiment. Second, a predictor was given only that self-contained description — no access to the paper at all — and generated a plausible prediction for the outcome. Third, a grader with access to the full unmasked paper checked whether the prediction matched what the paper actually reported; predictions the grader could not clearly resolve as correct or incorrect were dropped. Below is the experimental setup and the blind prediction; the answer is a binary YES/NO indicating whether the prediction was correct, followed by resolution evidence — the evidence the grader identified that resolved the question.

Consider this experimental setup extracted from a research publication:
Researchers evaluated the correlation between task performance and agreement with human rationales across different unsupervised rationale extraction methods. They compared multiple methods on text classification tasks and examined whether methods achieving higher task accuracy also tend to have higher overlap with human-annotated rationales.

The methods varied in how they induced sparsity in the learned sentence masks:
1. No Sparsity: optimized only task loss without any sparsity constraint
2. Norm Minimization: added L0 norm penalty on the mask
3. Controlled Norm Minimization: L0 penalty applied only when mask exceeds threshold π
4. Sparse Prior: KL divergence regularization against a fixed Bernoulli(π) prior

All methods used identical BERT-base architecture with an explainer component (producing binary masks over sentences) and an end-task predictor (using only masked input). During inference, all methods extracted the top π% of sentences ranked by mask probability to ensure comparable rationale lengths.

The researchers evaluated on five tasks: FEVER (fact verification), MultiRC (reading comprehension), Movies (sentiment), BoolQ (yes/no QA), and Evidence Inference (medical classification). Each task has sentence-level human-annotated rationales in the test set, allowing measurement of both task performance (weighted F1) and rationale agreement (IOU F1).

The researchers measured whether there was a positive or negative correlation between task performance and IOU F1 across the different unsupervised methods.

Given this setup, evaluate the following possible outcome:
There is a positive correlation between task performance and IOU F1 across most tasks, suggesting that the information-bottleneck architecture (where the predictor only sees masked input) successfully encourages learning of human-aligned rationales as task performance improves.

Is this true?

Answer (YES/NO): YES